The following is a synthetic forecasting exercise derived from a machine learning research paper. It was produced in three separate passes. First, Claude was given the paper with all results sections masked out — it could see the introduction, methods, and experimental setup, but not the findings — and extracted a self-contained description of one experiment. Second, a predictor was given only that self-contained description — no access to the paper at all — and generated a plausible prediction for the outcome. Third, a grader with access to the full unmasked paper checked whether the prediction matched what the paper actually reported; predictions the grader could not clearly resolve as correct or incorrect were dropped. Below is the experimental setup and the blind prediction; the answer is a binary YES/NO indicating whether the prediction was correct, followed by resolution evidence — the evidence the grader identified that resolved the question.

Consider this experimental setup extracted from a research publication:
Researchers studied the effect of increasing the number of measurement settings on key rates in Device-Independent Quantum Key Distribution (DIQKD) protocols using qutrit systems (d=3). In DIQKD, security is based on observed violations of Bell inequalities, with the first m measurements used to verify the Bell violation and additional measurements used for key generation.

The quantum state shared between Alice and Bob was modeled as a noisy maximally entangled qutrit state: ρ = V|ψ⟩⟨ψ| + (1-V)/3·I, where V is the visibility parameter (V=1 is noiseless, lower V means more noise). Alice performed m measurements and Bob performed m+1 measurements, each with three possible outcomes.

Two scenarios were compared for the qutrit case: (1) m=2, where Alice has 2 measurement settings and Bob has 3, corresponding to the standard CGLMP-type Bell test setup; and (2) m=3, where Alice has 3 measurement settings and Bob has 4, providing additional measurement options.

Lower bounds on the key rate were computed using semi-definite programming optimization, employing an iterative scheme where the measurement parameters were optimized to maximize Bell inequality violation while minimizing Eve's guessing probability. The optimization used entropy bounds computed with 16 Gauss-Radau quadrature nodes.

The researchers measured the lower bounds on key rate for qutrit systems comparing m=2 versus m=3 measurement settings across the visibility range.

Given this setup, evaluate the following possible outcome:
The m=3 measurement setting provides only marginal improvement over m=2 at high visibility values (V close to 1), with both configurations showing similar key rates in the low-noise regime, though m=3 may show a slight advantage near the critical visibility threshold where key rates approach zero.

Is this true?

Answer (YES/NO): YES